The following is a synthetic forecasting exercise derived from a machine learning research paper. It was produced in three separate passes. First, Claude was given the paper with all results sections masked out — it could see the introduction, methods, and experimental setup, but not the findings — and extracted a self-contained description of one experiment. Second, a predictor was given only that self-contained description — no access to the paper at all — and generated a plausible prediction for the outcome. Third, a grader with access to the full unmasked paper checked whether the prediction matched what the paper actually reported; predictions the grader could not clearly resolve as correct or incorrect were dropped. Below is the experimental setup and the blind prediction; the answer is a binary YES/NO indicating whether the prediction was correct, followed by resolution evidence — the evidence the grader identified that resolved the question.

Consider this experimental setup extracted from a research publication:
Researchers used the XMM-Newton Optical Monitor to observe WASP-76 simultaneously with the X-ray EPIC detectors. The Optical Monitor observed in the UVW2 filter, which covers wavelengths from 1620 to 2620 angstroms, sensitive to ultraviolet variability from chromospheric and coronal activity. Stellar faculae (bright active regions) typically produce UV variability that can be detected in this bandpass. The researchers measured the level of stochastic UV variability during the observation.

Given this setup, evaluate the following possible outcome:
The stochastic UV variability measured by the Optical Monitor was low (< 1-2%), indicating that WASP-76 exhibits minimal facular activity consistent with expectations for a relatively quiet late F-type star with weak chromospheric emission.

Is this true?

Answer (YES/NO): NO